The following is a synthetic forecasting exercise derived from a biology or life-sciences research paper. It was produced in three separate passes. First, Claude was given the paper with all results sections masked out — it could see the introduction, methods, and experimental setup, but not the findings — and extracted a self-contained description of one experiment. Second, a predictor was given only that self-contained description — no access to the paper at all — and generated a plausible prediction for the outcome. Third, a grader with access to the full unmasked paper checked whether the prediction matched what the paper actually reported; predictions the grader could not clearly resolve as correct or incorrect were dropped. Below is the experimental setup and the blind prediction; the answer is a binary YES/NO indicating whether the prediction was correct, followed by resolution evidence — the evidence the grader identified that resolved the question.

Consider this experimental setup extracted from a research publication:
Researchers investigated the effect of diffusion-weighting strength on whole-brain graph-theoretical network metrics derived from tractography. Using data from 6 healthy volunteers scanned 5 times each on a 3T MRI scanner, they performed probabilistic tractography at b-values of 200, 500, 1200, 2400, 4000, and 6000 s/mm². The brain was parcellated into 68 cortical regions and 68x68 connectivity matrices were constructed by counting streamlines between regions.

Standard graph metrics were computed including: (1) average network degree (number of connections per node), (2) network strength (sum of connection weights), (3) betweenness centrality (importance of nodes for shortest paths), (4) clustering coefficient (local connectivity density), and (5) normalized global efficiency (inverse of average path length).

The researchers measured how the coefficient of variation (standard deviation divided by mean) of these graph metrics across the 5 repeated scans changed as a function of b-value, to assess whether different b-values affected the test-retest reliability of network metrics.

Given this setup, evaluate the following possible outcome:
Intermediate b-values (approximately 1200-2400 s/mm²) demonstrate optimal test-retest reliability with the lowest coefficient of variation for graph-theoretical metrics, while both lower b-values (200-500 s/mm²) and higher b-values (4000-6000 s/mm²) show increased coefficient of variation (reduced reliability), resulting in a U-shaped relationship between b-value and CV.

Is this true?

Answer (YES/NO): NO